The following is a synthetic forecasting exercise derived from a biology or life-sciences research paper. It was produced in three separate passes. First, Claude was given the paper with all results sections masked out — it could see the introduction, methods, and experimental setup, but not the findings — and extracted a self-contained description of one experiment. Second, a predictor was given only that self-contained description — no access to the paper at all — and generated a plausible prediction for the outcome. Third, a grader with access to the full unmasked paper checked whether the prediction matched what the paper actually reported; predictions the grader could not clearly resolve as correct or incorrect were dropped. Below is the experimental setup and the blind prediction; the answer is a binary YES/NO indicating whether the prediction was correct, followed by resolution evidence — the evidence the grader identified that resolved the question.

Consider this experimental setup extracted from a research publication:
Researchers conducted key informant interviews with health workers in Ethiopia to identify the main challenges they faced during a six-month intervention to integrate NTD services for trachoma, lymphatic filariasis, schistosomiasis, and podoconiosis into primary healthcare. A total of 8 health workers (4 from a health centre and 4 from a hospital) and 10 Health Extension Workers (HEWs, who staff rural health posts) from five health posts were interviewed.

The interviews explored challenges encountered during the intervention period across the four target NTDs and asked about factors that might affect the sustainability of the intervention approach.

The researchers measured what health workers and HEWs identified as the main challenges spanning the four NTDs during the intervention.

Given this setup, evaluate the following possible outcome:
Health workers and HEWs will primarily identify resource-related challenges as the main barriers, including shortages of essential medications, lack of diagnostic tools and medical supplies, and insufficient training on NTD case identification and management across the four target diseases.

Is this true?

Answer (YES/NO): NO